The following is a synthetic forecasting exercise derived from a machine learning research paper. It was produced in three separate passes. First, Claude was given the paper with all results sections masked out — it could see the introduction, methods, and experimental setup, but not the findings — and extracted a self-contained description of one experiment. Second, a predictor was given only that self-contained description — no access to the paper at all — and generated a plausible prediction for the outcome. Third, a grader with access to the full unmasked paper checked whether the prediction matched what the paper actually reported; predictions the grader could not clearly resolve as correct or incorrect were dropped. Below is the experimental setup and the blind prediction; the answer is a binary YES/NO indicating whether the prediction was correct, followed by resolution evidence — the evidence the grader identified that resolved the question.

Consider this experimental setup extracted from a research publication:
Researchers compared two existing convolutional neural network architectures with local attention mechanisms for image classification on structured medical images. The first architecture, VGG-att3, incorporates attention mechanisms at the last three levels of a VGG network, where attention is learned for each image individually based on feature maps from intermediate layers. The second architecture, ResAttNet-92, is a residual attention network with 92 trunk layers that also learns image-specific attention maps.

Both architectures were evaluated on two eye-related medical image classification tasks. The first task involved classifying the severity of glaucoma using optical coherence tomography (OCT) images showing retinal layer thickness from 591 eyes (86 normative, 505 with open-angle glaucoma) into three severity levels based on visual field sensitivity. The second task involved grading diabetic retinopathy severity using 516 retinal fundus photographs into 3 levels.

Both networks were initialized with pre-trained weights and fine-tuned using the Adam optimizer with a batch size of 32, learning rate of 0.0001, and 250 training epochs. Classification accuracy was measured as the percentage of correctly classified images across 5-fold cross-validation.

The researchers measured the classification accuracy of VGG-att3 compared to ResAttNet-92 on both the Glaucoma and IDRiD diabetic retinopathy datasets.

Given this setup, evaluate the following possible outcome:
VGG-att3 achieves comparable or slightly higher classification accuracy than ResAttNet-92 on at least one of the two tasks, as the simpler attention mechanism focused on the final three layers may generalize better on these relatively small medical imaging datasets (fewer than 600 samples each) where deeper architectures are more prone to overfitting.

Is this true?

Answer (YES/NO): YES